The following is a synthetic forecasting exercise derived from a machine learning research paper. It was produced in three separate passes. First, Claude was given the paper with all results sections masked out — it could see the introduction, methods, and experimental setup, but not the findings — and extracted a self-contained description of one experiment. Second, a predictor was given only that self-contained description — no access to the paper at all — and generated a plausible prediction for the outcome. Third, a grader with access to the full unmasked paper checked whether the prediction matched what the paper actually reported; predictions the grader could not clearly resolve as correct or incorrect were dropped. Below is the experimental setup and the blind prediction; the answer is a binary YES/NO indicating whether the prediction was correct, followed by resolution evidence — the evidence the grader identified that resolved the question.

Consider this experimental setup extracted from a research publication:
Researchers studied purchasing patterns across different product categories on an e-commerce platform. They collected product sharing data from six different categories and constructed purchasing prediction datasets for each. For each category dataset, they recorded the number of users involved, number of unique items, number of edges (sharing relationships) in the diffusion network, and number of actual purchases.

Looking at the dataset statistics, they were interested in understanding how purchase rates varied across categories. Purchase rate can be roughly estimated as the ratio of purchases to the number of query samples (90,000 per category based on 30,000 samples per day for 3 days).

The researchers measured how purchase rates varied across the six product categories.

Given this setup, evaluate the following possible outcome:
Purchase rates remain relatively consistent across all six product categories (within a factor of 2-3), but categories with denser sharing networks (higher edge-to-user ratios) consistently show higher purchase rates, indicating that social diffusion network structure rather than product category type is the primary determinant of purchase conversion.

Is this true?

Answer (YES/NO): NO